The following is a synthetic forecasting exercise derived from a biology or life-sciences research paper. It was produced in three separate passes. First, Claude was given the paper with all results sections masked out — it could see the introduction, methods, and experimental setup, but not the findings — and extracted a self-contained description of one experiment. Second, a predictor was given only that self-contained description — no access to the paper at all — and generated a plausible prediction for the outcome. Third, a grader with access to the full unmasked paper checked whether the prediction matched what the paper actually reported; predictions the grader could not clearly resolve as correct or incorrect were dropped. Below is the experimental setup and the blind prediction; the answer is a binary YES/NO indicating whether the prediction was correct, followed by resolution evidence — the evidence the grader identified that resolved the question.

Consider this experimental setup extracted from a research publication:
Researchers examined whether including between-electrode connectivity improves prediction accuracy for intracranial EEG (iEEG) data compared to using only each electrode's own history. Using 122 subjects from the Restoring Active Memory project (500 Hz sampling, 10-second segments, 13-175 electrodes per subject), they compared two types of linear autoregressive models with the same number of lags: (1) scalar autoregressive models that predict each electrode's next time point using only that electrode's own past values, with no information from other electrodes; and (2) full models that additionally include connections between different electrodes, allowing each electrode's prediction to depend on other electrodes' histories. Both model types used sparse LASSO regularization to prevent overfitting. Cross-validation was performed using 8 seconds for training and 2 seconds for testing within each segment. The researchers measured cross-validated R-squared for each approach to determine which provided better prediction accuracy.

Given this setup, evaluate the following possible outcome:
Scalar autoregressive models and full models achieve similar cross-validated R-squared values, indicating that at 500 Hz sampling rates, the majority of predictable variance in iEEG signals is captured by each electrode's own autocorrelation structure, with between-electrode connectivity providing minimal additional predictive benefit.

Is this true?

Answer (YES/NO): NO